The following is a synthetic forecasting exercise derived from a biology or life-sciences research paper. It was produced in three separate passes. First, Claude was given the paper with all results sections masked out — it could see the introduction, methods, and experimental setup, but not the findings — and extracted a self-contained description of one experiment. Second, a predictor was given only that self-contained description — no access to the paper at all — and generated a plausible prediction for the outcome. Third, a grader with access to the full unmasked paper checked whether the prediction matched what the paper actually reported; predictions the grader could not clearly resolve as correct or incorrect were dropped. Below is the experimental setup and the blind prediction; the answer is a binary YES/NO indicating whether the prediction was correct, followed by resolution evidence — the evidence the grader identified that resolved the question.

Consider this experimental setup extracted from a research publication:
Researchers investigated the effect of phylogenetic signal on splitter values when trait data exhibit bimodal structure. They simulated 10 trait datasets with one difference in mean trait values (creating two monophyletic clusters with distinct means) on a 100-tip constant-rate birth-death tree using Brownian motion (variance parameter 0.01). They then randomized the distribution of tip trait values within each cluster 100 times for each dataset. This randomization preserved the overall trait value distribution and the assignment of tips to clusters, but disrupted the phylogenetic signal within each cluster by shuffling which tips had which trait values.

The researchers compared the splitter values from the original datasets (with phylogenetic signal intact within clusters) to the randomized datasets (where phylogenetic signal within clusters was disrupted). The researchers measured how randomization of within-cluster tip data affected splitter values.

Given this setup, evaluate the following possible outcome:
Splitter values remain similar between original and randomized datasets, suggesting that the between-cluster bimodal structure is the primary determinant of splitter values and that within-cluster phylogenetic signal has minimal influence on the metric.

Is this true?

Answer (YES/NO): YES